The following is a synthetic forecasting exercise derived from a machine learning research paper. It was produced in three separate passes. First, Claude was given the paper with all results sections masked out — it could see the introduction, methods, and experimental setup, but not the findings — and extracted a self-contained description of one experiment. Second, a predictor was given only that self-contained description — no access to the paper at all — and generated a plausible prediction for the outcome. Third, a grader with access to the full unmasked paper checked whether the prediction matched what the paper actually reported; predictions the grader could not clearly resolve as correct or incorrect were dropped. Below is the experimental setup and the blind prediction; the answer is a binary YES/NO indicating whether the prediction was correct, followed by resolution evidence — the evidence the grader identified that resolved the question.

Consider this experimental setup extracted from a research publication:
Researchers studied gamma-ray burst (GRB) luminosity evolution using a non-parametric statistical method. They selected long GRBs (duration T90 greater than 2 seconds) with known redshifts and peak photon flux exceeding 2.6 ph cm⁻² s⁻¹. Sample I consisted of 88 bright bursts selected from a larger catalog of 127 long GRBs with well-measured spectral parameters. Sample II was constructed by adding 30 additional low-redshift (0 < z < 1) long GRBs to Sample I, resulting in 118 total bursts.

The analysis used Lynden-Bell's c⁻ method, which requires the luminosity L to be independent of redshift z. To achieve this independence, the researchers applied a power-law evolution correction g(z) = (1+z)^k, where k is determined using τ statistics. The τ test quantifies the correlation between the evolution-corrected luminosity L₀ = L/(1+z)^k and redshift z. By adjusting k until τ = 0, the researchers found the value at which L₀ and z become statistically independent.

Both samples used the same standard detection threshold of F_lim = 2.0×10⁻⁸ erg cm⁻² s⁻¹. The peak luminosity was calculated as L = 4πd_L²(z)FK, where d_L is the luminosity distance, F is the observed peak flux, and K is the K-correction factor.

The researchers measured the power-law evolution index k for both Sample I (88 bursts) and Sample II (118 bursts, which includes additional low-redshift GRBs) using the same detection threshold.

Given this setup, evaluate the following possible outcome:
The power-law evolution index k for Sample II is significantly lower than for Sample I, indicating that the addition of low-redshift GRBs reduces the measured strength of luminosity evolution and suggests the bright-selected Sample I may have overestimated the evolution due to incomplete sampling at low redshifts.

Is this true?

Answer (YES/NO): NO